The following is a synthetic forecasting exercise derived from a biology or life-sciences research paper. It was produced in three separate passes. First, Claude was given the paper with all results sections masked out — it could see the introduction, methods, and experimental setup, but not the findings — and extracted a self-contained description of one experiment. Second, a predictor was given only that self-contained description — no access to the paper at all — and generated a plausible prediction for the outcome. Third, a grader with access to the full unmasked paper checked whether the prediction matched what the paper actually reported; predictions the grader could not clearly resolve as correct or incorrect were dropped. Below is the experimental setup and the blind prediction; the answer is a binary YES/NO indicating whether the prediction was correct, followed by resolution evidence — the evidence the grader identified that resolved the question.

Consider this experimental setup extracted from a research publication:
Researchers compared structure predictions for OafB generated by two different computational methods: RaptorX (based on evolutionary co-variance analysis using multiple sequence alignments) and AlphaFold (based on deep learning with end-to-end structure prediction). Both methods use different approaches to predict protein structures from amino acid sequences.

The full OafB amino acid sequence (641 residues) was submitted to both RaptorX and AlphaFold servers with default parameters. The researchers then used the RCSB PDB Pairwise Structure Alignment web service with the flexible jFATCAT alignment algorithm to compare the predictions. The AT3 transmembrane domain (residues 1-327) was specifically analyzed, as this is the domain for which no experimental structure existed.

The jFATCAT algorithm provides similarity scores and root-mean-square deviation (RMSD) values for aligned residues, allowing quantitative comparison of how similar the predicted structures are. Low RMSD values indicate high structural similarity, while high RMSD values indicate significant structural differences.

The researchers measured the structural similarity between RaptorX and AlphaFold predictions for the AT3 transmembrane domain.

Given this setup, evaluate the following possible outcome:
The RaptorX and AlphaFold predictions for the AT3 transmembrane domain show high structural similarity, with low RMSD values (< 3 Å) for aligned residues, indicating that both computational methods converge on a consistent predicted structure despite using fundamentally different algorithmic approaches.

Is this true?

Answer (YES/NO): NO